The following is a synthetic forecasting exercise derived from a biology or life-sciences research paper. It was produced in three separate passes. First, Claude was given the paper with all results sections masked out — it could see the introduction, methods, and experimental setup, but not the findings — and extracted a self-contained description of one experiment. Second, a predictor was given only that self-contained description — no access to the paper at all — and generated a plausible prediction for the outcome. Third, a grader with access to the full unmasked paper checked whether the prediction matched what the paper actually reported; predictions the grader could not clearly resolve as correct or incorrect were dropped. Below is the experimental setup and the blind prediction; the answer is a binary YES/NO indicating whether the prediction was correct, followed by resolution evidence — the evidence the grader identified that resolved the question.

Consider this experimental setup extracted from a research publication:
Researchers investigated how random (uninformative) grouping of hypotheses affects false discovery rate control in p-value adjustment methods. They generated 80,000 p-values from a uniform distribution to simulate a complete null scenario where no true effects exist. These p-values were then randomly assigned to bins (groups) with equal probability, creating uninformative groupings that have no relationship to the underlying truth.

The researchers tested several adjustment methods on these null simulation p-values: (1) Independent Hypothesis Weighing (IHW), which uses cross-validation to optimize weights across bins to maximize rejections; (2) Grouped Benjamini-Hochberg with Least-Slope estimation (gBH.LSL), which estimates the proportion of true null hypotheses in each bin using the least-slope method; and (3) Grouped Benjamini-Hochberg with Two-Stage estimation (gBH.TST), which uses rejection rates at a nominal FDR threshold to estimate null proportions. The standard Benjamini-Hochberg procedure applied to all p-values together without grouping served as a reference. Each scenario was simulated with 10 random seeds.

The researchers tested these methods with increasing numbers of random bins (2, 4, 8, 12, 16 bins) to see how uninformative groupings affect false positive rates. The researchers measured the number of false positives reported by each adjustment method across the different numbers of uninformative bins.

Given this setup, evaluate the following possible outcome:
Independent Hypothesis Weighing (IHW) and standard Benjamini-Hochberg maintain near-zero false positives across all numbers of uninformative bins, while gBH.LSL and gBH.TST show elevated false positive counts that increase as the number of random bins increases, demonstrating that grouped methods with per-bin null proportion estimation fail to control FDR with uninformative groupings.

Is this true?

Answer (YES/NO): NO